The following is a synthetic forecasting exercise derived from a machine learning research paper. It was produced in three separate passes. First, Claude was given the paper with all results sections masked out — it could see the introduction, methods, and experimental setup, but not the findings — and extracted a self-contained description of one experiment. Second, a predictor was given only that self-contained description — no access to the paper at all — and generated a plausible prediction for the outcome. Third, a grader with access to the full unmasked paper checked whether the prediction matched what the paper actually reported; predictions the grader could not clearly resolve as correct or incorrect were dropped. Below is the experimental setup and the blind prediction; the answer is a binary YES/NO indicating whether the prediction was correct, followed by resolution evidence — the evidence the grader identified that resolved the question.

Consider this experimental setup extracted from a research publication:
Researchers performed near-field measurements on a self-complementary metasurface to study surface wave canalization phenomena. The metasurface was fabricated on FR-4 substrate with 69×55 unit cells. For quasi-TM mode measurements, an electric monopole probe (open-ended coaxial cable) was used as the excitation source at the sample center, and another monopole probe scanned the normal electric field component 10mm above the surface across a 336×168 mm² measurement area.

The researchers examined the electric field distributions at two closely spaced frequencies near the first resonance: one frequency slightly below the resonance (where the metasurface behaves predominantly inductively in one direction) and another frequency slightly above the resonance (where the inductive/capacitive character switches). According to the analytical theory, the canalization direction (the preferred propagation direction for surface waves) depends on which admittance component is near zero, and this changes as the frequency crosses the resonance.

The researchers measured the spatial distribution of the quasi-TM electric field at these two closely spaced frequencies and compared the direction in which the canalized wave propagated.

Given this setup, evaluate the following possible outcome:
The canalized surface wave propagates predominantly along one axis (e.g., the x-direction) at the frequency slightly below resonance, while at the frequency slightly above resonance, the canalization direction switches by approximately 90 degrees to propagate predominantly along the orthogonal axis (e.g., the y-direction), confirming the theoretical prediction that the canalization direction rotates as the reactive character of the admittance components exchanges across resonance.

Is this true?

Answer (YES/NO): YES